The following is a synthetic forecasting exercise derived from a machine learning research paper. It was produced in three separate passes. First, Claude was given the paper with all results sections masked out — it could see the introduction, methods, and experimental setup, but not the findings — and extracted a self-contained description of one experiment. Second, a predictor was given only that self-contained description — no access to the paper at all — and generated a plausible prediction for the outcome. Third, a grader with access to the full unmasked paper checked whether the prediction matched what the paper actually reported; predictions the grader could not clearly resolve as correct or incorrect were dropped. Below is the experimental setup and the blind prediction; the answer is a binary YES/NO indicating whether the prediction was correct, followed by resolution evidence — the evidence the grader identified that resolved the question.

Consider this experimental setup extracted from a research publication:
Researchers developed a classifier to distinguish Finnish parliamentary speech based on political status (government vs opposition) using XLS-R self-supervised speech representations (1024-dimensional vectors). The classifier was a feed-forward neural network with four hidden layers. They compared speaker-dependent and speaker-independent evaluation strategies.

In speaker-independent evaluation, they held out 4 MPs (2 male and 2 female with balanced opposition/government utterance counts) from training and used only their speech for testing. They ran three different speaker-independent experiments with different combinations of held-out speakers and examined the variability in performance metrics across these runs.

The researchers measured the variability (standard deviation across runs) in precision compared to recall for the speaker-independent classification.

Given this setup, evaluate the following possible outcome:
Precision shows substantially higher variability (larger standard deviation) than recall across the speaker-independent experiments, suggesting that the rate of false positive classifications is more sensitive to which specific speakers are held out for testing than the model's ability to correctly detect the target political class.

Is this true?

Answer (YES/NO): YES